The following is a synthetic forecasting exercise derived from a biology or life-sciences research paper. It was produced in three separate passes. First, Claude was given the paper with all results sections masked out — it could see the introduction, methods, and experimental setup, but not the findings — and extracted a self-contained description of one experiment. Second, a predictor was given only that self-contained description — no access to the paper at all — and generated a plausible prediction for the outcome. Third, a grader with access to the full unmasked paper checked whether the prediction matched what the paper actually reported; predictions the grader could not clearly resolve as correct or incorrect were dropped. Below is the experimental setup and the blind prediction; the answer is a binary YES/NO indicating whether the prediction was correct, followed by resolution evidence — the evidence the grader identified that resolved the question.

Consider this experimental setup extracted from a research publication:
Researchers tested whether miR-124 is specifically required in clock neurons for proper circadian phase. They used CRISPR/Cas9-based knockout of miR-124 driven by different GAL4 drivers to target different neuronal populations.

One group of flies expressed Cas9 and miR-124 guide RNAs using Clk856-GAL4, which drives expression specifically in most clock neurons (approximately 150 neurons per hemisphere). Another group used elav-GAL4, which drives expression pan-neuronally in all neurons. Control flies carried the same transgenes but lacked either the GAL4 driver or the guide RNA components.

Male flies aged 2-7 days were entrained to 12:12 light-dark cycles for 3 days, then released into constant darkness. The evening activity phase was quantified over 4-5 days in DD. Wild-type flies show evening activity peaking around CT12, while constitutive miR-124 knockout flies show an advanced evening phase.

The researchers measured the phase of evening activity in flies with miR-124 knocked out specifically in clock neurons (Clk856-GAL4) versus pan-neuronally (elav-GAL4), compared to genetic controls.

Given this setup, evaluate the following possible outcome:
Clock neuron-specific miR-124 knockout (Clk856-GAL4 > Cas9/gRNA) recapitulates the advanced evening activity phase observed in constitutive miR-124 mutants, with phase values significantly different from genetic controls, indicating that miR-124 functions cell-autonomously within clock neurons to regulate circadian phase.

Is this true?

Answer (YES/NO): NO